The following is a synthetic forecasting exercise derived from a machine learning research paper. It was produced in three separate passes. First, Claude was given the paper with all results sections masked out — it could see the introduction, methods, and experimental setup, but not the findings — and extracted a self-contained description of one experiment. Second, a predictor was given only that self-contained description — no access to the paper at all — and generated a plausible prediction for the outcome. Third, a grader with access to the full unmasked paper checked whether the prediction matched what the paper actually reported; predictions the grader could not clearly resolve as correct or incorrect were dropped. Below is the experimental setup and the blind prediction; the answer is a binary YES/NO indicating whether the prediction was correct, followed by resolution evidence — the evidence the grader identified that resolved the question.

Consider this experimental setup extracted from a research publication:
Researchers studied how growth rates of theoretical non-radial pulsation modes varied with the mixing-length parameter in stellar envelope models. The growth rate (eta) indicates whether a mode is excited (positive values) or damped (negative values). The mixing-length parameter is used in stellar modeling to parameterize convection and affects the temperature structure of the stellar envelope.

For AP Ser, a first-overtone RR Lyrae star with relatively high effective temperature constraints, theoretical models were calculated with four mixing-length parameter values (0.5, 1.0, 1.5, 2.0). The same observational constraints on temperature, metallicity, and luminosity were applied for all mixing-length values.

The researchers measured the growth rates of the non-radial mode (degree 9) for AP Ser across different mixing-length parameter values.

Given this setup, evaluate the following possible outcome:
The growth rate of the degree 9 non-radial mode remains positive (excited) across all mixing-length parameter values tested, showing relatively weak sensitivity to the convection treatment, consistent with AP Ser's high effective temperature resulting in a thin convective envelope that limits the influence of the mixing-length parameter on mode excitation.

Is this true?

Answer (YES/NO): NO